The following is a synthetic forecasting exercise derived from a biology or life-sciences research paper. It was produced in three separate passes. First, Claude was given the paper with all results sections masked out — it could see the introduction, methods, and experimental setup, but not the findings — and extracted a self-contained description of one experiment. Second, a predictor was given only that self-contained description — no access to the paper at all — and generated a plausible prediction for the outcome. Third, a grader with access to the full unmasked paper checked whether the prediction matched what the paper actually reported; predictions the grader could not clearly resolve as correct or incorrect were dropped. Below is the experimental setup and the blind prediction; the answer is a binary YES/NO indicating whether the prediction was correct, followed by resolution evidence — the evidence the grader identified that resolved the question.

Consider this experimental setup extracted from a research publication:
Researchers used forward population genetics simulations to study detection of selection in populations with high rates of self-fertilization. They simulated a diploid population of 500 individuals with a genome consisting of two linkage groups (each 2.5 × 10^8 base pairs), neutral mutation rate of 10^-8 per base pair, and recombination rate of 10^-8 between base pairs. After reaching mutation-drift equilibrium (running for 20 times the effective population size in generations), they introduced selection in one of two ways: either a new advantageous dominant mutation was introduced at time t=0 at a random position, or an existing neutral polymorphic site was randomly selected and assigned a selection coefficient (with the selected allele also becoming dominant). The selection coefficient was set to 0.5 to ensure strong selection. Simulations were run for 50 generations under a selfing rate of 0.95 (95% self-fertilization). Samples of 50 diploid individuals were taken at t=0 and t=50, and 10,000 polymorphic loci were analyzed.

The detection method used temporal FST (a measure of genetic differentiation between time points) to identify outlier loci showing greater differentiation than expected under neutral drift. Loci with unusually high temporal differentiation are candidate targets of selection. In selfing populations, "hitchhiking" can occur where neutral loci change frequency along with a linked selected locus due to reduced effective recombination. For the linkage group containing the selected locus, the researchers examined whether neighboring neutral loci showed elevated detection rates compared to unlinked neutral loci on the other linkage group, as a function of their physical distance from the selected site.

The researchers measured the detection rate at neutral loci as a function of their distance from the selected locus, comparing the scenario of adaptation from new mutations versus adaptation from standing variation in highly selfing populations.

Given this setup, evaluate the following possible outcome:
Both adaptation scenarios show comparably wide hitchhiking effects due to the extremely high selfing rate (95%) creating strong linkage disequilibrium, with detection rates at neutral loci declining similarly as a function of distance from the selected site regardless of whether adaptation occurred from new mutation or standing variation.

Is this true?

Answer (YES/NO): NO